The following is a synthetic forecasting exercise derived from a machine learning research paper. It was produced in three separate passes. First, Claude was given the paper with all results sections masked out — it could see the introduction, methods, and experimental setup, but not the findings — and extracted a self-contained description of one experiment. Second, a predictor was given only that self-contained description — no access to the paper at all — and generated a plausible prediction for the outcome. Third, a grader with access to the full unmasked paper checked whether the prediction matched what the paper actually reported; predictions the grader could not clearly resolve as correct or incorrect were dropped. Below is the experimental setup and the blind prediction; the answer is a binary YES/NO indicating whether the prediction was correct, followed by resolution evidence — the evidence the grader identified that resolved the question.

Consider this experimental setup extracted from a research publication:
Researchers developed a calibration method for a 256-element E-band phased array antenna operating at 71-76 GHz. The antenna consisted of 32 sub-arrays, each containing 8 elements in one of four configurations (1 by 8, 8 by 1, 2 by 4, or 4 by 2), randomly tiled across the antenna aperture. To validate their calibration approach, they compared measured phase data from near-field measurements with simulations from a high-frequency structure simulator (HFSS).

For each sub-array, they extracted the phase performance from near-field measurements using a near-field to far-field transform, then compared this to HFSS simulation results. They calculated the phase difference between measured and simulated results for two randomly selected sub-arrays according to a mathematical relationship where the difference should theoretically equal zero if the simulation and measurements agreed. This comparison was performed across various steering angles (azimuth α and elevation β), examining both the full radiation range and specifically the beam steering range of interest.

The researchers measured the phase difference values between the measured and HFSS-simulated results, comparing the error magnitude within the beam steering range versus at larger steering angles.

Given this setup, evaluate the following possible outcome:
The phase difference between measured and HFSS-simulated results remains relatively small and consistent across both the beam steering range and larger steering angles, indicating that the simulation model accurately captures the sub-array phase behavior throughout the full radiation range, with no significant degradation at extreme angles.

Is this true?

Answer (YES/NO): NO